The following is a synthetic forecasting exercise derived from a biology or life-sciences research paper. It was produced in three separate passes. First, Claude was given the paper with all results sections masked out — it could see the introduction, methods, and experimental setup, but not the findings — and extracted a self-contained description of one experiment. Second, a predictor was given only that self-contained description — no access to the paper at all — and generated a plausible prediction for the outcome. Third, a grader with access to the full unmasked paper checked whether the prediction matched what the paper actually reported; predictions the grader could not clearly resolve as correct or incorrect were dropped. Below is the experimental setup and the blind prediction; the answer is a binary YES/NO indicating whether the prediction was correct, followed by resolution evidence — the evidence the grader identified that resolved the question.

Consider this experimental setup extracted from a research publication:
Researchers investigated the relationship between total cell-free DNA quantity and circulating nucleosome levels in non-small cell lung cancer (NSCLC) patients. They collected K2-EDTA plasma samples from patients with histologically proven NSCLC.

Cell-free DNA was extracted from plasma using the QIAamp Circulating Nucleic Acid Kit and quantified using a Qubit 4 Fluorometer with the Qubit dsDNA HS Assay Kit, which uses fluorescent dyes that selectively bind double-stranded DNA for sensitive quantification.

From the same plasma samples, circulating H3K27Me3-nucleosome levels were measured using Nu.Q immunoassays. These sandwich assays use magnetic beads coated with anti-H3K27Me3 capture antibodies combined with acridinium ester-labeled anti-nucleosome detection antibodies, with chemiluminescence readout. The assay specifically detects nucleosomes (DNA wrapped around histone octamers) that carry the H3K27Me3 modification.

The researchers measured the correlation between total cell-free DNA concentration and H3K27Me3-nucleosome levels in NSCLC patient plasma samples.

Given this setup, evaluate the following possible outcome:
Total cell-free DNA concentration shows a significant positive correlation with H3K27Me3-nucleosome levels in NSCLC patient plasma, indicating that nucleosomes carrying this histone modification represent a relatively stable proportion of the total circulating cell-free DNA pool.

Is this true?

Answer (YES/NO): YES